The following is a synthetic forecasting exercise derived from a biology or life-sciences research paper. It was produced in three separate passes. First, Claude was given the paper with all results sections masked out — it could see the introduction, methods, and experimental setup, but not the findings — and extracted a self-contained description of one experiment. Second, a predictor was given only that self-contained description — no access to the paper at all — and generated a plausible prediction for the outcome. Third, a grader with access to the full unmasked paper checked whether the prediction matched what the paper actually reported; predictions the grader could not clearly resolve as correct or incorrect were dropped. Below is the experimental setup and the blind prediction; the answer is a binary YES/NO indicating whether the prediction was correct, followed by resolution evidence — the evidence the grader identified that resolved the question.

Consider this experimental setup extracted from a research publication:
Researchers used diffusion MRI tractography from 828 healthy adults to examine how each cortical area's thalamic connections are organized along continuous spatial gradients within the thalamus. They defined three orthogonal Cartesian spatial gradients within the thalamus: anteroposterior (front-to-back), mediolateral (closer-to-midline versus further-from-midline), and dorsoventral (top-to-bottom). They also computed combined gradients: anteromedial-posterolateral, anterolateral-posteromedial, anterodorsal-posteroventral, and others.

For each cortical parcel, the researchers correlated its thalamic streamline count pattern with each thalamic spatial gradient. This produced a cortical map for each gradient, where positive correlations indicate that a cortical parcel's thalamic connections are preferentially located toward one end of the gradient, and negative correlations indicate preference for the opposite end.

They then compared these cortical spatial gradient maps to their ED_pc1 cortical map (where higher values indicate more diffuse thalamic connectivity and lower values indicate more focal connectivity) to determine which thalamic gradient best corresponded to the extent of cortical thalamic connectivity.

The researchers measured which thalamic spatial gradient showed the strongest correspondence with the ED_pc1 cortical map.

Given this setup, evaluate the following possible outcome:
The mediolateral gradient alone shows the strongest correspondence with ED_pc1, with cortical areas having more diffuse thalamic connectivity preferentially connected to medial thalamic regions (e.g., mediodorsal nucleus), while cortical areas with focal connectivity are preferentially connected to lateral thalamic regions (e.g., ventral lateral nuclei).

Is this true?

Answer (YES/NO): NO